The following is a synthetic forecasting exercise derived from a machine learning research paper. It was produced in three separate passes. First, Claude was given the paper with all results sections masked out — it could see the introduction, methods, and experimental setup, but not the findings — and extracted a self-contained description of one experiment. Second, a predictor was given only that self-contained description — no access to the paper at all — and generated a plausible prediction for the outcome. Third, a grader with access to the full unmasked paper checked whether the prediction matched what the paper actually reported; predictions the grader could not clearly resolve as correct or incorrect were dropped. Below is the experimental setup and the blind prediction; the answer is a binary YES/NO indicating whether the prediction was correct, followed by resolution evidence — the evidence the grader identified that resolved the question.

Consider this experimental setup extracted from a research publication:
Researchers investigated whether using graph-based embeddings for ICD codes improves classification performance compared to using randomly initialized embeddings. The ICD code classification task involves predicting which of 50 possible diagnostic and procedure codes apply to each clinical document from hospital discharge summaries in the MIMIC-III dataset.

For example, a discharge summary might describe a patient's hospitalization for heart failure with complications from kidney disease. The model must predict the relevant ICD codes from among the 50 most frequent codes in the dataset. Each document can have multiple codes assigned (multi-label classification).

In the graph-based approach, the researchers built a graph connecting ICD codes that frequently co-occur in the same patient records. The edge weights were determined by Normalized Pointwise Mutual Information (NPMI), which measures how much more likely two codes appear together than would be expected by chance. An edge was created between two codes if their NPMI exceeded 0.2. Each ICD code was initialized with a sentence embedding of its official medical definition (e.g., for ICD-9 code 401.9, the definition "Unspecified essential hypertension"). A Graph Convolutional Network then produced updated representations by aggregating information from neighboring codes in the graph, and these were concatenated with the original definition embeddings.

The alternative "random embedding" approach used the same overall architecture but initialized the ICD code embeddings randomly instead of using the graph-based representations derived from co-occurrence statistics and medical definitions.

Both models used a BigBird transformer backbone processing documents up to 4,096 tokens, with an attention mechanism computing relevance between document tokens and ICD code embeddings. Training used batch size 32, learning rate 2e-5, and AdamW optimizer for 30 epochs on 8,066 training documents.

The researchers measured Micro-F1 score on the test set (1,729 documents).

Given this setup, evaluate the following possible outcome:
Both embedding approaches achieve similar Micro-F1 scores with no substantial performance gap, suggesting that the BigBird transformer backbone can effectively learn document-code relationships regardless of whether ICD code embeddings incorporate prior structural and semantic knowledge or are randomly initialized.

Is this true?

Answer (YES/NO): NO